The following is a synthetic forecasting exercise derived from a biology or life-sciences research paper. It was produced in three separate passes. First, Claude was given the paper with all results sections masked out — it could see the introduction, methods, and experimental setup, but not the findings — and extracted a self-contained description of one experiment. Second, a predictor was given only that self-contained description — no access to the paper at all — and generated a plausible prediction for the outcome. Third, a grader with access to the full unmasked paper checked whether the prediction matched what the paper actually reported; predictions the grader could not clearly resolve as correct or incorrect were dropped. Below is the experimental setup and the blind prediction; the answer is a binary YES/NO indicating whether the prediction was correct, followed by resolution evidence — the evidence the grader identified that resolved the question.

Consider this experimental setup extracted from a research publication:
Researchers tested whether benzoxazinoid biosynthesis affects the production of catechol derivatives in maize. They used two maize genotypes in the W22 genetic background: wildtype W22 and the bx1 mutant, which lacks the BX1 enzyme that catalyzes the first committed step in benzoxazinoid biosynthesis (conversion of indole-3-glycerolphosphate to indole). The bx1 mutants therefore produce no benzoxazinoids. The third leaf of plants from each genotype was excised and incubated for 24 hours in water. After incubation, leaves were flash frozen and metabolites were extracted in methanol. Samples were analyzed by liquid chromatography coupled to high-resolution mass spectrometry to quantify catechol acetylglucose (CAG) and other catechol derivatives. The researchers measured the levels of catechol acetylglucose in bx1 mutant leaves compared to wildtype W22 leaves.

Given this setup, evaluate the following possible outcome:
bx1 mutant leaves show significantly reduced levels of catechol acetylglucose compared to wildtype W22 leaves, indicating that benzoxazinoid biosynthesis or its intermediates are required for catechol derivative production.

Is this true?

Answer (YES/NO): YES